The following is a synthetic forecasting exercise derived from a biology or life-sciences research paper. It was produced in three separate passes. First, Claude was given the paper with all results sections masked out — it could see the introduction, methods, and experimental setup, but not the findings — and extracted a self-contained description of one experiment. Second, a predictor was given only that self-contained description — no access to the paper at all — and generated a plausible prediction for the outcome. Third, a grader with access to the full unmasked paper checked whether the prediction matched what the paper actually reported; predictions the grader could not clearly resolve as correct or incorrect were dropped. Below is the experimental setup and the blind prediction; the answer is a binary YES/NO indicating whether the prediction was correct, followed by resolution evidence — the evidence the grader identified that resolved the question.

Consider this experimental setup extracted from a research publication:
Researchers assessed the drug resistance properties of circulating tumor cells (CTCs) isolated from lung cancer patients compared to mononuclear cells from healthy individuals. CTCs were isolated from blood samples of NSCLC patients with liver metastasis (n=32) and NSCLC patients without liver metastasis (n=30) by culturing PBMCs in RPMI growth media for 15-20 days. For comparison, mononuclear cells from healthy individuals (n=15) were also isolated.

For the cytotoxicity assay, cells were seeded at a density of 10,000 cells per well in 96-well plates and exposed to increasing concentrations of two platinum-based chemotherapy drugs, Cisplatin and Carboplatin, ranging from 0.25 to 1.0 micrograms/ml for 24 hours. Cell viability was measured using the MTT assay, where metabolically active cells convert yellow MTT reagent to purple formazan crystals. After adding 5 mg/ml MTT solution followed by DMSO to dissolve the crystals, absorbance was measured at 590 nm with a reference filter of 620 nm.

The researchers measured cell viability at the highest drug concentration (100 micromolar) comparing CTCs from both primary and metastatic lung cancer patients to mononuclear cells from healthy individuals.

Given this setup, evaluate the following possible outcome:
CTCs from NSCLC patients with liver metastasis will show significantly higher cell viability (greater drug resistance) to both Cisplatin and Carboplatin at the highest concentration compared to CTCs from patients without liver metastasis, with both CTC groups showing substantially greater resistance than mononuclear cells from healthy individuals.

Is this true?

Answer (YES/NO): NO